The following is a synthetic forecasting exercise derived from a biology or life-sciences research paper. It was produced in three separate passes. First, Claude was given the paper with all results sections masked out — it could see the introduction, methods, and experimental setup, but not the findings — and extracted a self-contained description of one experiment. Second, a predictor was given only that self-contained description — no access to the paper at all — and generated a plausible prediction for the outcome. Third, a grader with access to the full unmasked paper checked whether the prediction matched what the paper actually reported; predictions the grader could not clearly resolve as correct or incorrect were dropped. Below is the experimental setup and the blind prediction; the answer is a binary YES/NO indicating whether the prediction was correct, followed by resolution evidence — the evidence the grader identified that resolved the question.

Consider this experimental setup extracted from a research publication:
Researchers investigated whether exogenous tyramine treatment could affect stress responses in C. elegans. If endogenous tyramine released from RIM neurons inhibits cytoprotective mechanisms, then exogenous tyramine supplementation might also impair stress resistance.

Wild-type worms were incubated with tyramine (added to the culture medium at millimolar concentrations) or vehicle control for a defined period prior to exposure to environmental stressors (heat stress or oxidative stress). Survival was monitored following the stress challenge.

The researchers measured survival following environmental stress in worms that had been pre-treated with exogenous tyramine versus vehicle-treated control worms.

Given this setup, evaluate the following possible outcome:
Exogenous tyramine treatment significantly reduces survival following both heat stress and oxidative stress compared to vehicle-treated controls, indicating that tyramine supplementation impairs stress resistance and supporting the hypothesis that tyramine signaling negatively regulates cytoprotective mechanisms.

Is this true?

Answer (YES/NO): NO